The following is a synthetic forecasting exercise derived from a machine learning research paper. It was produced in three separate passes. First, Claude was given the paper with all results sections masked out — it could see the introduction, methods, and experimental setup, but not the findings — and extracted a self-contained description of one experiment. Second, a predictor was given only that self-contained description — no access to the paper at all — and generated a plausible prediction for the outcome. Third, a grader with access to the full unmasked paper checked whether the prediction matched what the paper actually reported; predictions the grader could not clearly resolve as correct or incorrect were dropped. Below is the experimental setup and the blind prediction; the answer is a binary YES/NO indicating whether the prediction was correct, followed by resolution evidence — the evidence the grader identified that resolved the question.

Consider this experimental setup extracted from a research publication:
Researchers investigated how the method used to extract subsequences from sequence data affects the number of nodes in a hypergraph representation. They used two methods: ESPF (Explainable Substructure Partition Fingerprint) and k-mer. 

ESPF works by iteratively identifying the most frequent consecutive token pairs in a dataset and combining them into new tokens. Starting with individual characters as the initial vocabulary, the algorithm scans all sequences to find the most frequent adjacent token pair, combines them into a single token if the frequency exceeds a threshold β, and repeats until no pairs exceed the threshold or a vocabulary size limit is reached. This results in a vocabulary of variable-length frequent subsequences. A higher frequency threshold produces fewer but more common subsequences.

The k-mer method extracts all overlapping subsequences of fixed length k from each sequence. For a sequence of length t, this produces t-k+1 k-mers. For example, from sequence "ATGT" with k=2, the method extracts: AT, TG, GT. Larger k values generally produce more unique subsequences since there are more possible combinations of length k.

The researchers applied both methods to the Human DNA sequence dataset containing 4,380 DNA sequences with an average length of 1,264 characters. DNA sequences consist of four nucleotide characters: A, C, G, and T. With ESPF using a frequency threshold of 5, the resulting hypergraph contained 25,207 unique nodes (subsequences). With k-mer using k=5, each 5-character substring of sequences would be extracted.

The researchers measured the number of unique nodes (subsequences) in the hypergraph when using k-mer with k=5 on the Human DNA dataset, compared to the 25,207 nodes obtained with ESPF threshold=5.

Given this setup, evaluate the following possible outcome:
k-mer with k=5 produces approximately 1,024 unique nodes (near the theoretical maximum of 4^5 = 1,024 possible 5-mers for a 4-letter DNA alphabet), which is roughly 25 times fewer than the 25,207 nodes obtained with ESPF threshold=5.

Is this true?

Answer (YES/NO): NO